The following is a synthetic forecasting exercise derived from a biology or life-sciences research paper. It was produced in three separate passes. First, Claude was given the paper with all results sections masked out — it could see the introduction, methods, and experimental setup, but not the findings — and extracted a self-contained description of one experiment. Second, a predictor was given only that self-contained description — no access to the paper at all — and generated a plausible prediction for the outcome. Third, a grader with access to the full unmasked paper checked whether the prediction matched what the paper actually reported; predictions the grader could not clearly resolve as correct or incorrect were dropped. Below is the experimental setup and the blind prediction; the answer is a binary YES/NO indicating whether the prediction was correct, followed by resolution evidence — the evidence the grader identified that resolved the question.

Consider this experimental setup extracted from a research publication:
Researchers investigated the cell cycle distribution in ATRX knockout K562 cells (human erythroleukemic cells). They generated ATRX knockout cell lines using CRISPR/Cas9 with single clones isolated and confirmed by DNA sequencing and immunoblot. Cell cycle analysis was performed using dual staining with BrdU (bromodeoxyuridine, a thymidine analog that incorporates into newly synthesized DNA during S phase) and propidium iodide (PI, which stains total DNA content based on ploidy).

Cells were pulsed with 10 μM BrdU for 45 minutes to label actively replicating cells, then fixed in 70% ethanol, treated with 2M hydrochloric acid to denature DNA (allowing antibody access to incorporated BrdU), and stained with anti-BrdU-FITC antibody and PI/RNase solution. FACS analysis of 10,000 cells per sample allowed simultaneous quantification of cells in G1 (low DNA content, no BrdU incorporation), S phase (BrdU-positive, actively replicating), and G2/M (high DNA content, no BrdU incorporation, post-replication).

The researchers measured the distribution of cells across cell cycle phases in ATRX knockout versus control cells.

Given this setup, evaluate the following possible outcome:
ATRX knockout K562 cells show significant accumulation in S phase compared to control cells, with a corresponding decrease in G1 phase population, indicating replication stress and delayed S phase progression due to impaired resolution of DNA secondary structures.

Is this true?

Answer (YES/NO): NO